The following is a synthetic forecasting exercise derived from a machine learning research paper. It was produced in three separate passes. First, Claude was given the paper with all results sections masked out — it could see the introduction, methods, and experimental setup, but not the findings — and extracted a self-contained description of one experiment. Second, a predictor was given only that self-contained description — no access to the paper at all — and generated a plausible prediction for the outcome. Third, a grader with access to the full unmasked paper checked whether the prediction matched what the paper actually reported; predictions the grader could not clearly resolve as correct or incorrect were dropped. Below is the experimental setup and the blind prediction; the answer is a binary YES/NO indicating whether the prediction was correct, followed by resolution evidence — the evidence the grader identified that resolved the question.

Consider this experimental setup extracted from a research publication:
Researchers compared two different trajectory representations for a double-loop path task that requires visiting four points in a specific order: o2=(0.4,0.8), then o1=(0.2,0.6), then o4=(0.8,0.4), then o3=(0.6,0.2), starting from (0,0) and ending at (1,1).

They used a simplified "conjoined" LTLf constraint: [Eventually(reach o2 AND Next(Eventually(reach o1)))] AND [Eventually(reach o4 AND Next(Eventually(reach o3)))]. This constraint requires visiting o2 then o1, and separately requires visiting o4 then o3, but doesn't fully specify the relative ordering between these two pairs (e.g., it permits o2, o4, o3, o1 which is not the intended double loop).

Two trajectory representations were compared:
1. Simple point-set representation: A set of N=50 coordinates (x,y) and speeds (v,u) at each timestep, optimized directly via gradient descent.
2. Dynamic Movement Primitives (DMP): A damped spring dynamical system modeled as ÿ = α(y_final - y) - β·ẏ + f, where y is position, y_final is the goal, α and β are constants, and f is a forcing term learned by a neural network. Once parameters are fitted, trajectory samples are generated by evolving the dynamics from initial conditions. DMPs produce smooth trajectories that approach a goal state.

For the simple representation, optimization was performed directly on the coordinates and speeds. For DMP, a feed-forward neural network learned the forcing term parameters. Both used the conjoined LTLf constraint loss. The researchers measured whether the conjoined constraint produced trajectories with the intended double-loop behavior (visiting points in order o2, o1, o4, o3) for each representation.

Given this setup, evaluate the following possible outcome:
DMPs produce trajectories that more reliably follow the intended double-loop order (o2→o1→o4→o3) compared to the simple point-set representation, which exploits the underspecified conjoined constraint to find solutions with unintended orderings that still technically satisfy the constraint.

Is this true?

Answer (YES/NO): YES